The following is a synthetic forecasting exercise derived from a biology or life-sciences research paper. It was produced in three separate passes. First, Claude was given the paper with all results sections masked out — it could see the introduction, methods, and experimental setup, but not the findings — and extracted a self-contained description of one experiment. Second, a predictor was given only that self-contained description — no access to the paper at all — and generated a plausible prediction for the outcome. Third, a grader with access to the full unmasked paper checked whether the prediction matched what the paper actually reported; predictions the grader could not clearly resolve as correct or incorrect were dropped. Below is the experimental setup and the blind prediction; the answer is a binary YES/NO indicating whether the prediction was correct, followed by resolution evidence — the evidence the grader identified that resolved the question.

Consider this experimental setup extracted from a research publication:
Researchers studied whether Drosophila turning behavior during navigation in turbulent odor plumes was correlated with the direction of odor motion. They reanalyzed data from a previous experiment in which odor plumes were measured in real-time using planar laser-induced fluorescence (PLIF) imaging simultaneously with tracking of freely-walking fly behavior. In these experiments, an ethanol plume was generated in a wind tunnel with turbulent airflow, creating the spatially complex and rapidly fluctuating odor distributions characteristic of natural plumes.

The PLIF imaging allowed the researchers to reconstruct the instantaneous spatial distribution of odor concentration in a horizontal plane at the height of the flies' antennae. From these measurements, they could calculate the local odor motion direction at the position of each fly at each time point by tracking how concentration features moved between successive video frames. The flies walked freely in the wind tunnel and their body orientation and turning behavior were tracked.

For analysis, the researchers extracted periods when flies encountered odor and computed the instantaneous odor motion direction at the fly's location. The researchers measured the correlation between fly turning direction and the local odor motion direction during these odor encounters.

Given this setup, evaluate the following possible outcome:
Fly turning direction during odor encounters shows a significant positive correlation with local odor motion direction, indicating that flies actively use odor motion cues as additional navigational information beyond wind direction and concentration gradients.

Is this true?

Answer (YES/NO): YES